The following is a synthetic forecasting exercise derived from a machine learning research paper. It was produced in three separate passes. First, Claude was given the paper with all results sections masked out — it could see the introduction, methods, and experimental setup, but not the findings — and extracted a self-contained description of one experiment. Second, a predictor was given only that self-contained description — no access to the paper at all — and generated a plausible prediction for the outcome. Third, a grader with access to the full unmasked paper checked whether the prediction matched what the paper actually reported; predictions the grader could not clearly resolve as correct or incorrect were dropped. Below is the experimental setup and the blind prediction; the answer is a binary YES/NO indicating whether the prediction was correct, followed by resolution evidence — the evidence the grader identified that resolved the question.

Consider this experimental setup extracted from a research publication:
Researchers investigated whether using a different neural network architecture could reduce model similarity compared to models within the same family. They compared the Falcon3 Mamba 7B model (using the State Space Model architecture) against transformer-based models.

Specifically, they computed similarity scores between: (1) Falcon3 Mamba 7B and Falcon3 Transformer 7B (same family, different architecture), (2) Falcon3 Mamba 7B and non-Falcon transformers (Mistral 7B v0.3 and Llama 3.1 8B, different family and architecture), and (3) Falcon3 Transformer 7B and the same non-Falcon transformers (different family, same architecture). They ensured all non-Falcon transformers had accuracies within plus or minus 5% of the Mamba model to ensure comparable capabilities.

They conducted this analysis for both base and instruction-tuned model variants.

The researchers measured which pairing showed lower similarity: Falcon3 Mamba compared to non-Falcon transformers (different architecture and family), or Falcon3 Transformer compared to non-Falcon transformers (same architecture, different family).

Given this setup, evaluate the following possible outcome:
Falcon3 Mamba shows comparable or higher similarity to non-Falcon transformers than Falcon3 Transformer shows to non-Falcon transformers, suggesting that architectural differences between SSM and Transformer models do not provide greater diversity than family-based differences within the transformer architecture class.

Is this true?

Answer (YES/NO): NO